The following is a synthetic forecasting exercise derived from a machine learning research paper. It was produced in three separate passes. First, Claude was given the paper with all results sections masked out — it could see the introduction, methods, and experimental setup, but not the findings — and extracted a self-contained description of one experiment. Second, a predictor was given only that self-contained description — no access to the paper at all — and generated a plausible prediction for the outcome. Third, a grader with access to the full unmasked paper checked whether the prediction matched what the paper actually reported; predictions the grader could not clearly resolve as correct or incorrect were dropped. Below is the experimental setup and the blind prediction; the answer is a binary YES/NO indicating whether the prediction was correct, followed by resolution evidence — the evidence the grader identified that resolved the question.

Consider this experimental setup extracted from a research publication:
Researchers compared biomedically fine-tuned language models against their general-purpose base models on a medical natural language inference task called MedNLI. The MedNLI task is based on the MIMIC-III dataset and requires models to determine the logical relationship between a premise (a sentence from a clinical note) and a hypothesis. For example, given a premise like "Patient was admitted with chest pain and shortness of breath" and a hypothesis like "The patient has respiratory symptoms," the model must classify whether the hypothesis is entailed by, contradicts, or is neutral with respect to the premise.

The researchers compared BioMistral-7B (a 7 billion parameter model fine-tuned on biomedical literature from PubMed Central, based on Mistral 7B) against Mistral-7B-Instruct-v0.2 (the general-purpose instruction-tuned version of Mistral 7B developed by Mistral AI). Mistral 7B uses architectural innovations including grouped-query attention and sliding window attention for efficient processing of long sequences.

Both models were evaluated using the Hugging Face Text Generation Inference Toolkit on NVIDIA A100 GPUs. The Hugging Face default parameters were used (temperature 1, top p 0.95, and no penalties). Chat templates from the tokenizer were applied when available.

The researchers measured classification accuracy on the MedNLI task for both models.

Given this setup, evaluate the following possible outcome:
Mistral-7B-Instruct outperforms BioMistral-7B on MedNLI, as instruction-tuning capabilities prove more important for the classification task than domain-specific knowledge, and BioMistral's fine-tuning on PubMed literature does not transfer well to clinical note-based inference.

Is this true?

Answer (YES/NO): YES